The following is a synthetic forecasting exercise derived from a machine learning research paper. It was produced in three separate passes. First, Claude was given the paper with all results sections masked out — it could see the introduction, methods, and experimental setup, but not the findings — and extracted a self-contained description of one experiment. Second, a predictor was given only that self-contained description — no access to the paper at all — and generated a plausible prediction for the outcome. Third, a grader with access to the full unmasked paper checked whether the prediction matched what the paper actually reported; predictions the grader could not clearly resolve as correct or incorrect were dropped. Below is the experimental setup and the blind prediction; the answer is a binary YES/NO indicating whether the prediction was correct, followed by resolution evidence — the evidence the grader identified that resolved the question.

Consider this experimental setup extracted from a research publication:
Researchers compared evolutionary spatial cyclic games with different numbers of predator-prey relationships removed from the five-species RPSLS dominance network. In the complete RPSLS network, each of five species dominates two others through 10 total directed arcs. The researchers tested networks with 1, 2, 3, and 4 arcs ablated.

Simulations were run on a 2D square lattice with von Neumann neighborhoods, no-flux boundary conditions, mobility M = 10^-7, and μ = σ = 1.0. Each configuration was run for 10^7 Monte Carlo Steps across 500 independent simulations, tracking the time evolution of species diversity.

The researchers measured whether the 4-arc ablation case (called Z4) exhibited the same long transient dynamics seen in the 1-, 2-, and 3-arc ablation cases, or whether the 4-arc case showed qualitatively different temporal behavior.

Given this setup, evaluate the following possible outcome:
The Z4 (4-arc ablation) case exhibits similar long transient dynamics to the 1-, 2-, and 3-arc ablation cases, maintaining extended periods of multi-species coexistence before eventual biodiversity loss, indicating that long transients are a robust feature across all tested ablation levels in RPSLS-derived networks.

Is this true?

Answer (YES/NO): NO